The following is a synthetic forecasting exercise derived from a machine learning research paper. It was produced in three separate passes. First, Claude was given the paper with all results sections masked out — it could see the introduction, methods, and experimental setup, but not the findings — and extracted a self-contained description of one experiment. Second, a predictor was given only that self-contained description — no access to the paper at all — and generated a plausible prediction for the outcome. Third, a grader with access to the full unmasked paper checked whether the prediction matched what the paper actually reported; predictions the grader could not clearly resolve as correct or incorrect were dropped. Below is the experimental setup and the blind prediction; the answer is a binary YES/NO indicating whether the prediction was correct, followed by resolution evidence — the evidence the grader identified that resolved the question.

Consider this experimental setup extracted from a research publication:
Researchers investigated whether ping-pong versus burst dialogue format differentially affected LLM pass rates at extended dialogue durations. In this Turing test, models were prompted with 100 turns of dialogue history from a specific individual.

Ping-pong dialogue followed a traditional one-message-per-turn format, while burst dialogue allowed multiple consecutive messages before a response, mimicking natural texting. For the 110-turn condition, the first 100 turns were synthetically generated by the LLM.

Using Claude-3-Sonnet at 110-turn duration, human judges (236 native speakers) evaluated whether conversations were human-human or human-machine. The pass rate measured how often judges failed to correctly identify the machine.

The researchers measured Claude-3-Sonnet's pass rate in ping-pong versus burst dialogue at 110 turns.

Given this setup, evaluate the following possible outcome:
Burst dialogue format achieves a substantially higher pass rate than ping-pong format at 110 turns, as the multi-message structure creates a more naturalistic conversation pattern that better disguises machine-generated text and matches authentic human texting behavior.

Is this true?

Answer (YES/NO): YES